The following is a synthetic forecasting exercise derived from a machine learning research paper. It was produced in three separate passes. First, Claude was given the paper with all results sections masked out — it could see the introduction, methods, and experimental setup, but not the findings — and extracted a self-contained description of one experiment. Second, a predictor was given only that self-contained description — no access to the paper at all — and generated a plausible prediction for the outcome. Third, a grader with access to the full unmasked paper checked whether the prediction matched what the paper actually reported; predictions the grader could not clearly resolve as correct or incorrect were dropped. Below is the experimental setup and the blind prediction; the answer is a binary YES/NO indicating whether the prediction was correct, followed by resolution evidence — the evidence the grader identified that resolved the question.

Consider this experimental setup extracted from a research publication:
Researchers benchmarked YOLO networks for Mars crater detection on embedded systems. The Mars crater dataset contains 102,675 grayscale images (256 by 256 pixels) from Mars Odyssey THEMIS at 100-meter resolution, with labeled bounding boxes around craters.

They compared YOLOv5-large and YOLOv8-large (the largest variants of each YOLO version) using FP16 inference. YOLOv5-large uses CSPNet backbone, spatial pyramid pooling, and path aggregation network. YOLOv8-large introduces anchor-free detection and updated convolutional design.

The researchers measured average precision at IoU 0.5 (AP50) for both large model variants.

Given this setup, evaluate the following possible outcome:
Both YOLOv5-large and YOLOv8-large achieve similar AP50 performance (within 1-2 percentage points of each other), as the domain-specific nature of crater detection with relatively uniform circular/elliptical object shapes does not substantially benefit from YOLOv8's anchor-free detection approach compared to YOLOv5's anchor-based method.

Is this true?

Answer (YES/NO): YES